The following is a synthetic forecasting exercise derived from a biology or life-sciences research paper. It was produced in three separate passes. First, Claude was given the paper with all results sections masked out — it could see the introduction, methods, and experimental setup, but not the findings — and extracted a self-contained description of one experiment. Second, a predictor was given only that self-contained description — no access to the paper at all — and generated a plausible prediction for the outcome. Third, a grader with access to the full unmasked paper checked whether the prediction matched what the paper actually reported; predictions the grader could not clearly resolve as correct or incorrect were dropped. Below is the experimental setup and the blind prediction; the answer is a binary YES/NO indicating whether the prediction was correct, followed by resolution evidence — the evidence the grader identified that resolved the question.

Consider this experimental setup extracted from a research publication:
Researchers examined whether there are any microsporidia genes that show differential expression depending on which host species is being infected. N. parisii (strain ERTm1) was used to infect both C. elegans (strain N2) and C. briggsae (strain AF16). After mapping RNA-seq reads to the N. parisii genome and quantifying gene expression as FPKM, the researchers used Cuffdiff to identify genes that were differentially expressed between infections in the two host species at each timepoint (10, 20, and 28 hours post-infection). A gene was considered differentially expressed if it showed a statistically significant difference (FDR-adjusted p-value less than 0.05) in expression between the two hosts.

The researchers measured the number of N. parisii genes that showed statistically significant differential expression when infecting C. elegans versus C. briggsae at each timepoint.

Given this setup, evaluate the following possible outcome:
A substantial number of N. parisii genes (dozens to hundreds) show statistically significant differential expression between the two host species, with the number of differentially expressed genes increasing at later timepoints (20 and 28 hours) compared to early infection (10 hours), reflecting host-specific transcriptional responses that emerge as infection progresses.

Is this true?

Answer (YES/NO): NO